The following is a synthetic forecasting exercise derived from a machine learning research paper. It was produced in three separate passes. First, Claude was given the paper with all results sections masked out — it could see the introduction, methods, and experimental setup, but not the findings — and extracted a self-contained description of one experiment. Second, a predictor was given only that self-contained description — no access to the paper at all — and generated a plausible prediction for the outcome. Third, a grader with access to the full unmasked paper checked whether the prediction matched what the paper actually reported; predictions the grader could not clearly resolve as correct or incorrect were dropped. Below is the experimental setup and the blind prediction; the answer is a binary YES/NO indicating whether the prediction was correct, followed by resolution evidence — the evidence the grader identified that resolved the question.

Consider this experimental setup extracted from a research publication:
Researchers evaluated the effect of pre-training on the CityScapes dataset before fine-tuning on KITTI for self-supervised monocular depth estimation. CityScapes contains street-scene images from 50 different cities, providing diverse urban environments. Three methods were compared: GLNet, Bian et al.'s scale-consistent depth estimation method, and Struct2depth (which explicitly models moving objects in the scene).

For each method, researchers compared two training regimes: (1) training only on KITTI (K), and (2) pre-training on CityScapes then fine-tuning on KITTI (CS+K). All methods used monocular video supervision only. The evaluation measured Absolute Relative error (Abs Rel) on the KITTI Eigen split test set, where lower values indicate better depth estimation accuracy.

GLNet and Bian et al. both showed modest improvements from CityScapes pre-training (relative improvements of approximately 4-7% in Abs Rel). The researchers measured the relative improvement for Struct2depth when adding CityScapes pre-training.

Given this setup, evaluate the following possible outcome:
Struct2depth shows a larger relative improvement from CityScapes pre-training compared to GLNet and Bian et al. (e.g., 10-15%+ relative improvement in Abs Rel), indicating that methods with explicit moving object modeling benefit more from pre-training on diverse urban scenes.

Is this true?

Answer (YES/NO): YES